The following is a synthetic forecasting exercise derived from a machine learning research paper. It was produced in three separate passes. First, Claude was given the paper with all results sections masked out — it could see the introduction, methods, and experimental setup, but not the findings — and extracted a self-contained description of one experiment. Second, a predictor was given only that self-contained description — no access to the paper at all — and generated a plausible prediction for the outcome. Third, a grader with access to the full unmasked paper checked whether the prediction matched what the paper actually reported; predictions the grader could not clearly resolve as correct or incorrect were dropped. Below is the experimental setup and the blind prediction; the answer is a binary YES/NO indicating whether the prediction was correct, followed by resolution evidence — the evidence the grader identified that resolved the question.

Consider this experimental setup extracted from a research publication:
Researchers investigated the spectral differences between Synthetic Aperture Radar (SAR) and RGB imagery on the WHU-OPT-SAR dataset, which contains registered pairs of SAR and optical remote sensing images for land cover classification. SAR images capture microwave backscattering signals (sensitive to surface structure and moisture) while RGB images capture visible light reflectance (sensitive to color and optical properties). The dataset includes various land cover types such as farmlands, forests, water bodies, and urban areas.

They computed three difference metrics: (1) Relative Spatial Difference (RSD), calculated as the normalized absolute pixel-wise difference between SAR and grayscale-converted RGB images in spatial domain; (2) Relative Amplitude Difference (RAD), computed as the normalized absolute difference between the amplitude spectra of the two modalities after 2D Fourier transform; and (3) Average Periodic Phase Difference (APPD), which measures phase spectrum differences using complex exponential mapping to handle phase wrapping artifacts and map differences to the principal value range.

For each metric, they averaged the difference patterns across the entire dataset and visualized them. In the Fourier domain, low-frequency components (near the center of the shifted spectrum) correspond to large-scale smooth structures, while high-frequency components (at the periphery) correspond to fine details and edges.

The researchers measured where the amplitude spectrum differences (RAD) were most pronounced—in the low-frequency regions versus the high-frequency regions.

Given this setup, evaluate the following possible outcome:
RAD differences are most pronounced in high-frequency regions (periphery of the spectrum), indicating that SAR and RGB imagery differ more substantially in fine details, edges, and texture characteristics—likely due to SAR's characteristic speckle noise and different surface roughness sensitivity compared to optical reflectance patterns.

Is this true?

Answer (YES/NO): YES